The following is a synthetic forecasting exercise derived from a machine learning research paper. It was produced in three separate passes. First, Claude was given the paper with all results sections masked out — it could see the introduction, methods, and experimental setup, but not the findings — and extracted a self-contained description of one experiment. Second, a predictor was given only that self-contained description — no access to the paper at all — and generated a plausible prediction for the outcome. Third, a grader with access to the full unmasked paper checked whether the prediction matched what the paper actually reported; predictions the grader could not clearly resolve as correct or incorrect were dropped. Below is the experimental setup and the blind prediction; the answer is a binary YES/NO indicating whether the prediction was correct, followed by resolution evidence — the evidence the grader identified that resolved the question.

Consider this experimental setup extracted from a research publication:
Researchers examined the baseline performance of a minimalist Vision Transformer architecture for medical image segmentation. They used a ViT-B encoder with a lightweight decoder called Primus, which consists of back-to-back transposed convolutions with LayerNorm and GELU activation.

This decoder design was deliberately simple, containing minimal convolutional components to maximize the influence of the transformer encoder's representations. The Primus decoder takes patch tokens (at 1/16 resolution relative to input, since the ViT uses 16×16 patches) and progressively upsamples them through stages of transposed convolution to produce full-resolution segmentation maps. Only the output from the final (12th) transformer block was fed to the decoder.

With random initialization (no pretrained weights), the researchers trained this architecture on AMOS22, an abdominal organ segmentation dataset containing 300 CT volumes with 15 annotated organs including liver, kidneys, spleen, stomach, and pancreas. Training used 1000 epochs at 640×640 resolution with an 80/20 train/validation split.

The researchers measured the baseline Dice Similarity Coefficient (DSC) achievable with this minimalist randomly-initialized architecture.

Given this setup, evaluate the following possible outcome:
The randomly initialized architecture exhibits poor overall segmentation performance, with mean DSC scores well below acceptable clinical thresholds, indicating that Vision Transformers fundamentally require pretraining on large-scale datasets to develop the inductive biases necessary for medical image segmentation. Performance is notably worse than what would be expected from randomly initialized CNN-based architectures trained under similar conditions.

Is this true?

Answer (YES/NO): NO